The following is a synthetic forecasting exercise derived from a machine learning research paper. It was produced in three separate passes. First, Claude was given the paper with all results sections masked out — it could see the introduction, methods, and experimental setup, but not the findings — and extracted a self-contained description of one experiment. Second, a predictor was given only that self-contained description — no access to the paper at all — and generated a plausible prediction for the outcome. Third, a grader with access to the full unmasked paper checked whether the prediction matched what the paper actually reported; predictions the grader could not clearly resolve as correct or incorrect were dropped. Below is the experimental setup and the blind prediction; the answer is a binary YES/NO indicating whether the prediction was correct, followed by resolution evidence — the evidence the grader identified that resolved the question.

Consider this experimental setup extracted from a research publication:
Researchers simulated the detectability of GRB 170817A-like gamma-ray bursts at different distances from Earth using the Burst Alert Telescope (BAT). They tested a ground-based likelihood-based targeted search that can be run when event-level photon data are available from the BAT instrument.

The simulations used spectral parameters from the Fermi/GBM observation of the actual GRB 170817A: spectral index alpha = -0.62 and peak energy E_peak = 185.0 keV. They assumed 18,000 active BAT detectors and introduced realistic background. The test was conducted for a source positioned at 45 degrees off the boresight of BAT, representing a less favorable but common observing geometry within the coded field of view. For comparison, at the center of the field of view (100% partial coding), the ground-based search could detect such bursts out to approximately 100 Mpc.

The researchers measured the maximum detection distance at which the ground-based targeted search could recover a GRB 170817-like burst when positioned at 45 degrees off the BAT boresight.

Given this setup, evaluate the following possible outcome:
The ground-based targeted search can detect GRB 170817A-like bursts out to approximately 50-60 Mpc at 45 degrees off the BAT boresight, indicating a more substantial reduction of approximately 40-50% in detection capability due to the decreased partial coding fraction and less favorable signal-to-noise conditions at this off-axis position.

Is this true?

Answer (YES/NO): NO